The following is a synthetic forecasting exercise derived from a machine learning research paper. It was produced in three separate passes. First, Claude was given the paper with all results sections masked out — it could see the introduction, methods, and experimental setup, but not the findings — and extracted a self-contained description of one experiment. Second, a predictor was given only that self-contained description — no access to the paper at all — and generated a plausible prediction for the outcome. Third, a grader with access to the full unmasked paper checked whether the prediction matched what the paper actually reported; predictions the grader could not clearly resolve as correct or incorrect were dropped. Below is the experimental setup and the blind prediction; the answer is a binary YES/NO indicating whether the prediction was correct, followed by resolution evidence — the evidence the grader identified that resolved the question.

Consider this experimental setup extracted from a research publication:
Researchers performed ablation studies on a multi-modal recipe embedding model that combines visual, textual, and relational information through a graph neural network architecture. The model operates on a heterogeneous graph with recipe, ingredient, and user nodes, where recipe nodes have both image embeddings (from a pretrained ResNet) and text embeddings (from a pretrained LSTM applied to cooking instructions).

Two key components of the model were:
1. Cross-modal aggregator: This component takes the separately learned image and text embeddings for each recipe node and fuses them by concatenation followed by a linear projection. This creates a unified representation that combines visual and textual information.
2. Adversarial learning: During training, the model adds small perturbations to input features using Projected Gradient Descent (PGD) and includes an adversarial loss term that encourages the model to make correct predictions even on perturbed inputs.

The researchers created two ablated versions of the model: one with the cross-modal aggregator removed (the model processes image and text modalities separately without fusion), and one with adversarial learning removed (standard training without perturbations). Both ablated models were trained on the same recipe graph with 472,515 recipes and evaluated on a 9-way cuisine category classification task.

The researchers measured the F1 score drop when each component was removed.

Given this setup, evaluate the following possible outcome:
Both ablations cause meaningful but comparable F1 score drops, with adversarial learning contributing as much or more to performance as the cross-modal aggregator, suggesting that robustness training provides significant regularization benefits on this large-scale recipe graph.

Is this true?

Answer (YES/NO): NO